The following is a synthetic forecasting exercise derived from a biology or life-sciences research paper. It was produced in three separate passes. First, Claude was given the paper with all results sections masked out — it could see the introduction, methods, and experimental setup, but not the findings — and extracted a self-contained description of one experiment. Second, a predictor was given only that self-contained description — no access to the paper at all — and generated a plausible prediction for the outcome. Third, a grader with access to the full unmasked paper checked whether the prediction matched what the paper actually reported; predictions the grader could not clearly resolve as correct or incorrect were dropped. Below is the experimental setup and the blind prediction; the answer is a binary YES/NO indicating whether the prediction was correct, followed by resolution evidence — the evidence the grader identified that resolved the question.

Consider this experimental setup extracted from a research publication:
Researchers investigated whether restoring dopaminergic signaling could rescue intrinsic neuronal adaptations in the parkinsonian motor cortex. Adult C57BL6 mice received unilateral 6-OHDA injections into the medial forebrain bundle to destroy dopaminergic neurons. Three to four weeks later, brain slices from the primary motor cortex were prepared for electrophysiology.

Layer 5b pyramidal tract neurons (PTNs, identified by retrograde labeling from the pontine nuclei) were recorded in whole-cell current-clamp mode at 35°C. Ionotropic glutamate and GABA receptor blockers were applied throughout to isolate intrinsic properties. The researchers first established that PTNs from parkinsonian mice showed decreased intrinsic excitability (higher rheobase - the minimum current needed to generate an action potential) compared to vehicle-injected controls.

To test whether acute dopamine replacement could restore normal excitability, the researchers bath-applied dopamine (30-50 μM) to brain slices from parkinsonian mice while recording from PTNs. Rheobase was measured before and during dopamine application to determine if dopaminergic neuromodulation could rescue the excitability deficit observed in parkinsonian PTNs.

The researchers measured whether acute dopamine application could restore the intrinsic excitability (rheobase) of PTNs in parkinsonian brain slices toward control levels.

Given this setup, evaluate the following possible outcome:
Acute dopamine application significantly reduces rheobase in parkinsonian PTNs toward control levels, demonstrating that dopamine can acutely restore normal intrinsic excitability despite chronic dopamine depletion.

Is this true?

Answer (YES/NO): NO